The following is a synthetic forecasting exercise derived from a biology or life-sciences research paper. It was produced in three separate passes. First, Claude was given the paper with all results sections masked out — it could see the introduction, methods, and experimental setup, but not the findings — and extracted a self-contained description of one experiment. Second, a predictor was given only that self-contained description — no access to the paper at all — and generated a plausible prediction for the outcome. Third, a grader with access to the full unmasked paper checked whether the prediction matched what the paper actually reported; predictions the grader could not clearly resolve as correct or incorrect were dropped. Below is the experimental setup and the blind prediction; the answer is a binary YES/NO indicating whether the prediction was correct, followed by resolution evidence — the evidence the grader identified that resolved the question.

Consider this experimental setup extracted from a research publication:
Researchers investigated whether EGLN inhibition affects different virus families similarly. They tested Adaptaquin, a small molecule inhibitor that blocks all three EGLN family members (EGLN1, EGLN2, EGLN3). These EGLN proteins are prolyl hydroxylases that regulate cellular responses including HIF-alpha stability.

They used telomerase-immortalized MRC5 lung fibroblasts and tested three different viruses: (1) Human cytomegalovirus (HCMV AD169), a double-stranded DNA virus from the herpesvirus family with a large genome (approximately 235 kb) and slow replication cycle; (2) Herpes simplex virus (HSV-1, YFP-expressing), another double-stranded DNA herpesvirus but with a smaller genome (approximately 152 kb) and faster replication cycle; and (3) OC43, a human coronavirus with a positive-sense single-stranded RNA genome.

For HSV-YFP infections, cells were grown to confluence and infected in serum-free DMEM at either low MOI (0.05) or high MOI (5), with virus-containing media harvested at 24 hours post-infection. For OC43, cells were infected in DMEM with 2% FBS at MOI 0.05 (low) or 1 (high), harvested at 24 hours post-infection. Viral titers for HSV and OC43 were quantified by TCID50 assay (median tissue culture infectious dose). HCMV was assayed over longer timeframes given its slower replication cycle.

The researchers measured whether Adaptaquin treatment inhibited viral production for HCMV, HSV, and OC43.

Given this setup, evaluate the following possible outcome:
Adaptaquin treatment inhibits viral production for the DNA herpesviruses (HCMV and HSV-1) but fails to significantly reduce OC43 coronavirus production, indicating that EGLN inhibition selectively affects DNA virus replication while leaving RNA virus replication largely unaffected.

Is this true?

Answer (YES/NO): NO